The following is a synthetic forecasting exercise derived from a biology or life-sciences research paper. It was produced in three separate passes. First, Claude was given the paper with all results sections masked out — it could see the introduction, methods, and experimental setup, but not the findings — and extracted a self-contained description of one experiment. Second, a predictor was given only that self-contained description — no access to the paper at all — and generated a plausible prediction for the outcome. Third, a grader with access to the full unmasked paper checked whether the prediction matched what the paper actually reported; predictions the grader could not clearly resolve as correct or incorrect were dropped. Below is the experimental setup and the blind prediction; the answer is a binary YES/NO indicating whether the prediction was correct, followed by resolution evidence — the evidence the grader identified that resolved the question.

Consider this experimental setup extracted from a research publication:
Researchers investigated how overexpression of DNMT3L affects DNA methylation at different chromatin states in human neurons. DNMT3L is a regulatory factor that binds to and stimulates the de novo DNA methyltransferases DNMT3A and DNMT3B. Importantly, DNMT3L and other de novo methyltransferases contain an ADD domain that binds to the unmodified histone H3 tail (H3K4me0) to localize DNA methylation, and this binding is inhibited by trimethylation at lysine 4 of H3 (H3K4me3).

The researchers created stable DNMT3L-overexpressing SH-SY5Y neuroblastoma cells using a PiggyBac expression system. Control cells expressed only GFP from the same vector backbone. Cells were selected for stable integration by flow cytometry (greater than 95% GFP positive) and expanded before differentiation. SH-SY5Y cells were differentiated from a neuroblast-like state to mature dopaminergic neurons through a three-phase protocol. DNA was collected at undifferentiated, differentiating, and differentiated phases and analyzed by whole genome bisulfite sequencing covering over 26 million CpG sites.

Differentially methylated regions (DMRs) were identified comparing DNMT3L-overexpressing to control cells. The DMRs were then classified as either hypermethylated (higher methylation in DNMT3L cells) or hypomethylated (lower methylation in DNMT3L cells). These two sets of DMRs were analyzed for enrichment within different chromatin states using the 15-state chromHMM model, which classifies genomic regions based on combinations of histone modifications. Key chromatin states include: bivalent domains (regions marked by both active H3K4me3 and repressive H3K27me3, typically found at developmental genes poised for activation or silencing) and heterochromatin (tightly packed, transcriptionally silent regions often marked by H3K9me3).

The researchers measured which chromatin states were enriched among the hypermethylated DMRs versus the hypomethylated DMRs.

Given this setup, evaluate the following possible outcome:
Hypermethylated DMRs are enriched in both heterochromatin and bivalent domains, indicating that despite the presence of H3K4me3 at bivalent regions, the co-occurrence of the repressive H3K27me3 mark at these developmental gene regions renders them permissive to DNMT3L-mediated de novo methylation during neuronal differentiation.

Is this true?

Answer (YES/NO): NO